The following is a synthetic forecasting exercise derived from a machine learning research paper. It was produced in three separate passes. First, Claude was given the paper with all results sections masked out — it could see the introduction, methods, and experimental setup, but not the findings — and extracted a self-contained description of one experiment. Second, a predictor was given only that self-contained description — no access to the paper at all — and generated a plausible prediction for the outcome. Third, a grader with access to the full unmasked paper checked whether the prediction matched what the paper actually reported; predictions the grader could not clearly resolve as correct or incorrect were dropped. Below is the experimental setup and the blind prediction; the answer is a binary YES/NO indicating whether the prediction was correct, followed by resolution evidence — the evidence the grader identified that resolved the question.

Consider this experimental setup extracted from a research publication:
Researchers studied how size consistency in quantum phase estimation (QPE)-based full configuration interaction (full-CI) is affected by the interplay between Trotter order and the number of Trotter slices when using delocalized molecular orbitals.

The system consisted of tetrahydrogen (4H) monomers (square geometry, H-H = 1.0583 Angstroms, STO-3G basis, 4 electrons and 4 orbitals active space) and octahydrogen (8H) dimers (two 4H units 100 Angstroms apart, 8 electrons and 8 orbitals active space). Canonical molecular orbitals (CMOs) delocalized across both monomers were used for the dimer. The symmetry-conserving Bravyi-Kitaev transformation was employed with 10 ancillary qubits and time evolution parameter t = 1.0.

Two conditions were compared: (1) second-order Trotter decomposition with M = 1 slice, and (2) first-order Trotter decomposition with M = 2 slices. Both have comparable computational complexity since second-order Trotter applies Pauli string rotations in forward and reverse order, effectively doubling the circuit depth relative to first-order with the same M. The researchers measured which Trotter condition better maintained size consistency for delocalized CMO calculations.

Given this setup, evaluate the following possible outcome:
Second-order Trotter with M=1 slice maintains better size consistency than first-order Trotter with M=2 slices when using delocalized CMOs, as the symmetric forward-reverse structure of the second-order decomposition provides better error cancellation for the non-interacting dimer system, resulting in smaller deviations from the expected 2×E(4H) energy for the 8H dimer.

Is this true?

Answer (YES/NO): NO